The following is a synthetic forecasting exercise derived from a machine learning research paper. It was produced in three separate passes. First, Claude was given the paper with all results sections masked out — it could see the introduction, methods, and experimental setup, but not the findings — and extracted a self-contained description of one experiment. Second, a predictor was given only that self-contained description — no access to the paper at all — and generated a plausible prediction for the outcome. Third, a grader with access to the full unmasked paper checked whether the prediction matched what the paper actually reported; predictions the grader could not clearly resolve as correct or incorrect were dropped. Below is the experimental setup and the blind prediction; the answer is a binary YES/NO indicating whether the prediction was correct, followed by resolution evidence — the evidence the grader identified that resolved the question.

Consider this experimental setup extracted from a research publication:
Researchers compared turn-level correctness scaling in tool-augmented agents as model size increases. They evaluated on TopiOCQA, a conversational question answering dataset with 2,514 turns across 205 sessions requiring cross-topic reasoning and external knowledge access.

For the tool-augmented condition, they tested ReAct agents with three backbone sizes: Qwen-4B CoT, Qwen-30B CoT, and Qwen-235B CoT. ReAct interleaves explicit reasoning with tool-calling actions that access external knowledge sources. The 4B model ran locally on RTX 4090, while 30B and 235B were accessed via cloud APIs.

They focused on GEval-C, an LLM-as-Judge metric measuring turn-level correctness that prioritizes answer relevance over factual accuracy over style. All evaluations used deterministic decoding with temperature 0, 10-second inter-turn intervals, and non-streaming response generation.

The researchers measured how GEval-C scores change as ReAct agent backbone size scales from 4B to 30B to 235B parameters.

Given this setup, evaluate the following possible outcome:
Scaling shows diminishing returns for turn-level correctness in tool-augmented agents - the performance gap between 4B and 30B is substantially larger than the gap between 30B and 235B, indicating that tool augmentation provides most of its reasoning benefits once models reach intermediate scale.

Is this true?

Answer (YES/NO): YES